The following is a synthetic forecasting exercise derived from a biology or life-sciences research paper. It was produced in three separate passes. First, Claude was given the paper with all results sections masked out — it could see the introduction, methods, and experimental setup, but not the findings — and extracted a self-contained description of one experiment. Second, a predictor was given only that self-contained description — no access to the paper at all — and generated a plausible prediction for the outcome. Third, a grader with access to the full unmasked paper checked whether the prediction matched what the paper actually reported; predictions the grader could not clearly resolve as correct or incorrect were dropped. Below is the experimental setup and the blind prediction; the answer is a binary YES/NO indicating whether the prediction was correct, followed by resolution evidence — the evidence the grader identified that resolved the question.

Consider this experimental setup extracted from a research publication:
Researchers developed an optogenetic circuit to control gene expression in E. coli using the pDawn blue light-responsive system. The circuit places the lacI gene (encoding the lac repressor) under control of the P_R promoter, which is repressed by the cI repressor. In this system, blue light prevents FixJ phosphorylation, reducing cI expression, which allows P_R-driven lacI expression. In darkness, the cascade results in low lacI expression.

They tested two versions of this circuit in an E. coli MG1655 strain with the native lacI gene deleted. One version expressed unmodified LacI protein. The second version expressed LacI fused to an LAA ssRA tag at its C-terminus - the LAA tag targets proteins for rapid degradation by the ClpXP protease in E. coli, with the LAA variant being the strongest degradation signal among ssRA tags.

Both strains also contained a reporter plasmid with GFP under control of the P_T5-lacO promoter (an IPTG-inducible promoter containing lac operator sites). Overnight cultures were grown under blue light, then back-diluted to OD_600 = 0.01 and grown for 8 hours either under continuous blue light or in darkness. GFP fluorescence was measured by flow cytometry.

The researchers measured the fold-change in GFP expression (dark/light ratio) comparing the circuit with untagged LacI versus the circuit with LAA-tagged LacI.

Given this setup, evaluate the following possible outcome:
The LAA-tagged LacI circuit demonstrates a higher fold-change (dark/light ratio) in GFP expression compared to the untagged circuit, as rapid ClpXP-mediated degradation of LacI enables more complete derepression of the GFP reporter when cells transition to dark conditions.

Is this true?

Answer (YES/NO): YES